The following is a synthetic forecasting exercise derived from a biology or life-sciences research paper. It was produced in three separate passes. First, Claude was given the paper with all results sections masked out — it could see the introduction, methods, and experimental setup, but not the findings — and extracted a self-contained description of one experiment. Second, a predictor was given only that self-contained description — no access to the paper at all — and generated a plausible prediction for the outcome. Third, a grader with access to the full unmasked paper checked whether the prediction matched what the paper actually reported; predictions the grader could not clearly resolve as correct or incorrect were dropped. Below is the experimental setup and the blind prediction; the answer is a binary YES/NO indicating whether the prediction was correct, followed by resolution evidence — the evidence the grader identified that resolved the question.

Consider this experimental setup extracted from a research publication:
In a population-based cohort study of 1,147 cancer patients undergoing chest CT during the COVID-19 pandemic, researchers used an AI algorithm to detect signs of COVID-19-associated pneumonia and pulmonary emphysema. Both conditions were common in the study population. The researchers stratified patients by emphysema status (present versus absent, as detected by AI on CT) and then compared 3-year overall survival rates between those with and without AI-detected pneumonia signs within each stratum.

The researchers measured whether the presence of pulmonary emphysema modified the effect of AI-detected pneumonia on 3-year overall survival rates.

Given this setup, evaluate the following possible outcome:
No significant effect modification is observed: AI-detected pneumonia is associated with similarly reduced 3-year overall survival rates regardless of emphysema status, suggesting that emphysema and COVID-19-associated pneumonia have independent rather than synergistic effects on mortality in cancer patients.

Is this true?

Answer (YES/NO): YES